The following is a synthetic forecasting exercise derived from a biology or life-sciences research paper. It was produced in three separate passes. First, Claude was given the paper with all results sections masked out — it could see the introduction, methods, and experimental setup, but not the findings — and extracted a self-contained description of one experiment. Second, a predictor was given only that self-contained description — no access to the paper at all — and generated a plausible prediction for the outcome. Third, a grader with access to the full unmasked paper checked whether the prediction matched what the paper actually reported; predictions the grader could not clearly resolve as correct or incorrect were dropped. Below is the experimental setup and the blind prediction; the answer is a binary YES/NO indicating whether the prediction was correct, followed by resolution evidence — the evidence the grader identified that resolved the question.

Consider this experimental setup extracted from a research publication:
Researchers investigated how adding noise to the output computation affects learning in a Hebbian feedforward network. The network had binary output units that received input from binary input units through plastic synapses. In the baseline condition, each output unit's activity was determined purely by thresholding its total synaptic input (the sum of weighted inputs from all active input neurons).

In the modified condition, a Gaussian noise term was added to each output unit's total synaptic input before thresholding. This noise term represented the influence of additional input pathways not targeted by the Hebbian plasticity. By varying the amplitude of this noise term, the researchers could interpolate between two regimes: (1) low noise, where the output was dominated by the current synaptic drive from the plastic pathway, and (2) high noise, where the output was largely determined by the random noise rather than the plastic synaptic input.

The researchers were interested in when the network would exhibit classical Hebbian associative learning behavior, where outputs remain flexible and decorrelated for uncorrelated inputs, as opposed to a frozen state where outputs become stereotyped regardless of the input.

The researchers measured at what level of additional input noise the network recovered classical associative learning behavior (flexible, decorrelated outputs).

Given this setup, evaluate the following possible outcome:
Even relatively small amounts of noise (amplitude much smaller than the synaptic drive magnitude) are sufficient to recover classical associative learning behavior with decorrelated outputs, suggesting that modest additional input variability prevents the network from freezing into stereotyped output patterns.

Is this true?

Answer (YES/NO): NO